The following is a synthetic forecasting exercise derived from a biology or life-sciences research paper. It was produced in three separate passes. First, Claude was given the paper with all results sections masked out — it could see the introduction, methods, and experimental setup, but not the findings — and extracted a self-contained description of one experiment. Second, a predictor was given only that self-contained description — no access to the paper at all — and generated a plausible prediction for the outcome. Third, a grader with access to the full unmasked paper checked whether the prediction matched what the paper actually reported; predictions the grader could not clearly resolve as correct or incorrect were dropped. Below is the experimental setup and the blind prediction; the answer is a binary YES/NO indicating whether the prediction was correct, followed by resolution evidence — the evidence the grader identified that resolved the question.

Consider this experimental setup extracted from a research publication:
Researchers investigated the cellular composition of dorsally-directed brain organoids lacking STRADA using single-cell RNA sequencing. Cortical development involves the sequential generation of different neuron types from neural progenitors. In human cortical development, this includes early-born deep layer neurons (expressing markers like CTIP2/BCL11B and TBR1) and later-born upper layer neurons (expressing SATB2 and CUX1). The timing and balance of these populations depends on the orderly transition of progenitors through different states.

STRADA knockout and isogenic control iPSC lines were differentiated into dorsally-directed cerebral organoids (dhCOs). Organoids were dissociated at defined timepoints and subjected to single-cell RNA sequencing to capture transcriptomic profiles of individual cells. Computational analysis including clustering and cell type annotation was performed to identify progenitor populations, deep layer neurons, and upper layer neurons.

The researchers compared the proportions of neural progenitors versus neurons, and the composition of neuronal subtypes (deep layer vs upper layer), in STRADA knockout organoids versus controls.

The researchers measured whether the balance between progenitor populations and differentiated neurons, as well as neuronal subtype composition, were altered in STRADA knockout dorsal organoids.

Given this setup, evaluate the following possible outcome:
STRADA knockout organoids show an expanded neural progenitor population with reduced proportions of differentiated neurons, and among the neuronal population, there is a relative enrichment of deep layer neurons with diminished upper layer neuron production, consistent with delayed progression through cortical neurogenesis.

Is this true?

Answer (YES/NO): NO